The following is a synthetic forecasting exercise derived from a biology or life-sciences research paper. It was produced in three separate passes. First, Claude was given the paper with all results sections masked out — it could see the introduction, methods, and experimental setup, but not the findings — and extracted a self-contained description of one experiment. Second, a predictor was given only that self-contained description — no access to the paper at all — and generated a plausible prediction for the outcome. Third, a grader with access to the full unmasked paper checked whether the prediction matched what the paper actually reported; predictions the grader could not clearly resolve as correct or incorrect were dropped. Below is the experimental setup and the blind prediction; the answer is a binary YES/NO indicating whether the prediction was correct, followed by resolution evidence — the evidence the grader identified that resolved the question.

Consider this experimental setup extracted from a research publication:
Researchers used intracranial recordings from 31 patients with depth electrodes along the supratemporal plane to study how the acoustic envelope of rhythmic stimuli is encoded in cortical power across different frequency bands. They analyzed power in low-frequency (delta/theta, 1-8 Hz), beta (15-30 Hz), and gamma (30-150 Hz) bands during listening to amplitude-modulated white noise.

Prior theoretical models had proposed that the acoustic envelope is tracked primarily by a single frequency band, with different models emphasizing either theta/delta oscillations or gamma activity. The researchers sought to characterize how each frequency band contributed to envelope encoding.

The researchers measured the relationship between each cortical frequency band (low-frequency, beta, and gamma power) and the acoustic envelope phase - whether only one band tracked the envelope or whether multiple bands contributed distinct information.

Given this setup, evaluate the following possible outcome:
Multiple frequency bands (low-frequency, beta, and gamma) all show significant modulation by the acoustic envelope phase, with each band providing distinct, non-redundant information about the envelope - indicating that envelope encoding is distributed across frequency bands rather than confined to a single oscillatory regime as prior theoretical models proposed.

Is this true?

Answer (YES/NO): YES